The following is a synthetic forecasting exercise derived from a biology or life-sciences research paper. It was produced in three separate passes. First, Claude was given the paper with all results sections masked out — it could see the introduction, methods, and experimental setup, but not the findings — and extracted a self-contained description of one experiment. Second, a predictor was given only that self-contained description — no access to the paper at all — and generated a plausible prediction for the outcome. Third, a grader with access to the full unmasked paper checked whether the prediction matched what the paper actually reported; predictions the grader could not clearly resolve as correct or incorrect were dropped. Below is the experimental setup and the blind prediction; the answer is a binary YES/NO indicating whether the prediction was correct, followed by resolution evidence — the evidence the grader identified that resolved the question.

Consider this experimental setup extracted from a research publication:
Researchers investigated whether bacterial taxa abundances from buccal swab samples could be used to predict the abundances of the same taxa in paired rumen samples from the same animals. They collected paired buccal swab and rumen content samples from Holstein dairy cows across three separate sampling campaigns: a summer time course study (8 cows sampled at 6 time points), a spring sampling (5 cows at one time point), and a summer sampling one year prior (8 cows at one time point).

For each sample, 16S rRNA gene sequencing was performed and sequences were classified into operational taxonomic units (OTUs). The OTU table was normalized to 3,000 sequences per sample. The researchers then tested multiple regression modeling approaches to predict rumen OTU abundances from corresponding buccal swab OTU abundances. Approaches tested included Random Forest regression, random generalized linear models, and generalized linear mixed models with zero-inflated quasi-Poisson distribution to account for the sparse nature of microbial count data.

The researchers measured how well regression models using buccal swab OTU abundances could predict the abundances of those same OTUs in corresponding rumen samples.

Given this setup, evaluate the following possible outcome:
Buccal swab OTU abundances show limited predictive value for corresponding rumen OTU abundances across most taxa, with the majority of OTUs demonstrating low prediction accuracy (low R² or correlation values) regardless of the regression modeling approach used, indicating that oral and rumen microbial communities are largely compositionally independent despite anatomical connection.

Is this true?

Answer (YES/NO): NO